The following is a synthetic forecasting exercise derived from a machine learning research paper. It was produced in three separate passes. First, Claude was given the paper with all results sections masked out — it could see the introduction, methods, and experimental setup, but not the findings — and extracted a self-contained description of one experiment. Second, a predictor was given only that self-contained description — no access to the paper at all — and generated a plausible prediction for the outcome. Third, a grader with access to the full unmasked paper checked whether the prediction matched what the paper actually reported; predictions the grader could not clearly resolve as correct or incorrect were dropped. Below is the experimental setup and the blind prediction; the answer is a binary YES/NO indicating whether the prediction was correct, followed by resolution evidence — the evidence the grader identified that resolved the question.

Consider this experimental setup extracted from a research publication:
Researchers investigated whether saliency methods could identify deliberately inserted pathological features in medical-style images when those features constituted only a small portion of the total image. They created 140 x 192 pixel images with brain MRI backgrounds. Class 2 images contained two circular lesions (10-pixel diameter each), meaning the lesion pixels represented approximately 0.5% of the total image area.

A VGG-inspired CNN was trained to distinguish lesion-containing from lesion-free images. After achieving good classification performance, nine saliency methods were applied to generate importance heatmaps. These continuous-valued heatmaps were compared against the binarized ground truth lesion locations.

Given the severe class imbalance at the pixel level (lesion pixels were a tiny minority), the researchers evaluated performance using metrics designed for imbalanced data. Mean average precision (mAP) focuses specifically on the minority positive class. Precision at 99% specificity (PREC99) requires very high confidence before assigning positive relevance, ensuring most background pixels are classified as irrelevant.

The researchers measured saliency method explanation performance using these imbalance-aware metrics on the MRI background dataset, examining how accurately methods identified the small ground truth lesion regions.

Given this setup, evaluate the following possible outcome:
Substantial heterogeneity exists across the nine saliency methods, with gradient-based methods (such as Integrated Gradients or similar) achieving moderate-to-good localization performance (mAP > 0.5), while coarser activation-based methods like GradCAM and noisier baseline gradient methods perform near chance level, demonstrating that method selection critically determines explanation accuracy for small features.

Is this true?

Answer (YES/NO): NO